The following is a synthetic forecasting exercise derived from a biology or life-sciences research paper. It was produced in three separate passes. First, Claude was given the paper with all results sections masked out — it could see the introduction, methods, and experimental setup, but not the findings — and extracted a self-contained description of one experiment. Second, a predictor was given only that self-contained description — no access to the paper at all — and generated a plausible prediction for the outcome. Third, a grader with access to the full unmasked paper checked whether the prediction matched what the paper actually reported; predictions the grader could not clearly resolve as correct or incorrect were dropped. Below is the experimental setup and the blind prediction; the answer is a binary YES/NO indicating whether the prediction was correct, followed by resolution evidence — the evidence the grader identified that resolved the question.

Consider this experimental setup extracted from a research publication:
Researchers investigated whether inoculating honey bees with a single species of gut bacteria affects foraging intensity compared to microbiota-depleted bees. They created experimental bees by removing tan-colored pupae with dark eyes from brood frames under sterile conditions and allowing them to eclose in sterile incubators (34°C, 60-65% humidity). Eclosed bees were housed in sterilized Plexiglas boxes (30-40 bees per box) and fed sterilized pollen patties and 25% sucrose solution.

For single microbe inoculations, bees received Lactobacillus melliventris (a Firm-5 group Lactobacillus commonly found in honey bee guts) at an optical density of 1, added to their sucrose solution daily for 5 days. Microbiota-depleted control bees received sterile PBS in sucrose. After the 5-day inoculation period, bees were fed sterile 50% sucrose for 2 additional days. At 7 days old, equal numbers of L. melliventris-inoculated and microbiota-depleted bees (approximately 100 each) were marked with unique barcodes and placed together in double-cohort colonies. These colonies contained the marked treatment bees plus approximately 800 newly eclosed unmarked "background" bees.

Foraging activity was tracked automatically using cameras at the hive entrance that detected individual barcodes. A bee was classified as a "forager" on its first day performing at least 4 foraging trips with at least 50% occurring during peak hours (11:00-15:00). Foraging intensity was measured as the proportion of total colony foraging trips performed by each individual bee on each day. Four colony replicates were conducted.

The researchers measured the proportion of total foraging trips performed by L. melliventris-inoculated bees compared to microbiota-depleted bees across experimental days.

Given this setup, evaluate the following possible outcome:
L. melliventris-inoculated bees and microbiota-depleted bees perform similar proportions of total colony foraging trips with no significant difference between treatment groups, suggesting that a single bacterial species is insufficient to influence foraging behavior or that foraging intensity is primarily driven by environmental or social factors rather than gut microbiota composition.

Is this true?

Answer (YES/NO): NO